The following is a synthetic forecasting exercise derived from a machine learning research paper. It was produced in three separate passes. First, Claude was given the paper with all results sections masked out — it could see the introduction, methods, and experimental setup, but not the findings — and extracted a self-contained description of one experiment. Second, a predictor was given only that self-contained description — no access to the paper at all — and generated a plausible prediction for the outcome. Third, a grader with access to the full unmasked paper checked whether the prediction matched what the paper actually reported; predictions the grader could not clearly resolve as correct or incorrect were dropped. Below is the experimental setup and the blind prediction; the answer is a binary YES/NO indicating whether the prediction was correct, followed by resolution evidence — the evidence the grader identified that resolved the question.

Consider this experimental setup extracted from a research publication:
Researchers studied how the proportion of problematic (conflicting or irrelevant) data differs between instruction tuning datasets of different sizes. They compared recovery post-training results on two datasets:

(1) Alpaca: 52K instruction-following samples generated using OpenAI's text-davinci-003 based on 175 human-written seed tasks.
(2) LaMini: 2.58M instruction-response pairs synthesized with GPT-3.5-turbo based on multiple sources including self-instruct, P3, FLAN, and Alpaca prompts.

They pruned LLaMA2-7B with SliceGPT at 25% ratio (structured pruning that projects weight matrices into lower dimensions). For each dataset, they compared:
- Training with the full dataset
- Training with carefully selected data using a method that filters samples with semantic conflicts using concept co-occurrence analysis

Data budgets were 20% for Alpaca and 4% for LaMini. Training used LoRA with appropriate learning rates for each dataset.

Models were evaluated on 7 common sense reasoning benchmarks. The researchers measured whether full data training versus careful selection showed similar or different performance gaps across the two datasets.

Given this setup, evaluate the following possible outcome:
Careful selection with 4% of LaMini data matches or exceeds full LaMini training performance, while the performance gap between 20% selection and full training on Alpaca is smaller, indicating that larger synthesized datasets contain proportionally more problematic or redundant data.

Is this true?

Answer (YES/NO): NO